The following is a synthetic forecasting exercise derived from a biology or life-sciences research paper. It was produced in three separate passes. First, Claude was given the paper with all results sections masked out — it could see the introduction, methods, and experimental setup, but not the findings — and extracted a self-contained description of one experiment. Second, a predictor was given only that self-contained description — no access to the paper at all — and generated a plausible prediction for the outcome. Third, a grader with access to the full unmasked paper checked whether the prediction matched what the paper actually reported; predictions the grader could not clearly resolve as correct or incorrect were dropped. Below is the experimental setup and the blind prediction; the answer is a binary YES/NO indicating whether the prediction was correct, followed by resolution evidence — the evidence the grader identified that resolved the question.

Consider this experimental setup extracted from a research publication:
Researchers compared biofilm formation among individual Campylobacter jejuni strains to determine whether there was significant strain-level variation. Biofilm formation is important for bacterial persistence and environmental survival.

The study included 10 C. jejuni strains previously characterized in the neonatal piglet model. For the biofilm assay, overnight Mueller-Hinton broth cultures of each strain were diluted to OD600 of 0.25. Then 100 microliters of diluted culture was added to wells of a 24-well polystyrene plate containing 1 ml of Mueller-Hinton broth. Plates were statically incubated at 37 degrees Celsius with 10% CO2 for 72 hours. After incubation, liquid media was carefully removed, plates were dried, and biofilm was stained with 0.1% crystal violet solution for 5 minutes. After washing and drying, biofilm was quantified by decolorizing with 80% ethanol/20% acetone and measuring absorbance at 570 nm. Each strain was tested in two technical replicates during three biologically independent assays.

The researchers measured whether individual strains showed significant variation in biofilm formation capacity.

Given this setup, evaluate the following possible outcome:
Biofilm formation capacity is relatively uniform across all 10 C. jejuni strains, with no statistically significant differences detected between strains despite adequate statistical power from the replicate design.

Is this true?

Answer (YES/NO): NO